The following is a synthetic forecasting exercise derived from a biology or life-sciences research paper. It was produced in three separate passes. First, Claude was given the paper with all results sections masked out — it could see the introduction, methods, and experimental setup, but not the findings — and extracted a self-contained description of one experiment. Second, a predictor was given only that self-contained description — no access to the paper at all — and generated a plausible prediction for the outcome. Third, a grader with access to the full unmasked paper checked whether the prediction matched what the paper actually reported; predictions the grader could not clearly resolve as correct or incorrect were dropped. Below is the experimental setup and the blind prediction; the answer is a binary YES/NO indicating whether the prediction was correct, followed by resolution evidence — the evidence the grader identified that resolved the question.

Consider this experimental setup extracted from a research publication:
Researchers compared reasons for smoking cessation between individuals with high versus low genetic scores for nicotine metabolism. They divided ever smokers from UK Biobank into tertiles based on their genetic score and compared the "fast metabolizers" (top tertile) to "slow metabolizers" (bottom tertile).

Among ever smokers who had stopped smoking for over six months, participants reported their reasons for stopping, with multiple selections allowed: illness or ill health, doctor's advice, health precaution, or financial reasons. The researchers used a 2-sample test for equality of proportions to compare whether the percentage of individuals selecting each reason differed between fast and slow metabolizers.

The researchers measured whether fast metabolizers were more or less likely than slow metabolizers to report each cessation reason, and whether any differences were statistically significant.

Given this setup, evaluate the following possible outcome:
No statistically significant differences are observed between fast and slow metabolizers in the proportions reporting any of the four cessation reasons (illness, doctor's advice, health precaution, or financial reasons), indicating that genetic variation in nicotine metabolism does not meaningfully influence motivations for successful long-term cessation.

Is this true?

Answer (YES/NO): NO